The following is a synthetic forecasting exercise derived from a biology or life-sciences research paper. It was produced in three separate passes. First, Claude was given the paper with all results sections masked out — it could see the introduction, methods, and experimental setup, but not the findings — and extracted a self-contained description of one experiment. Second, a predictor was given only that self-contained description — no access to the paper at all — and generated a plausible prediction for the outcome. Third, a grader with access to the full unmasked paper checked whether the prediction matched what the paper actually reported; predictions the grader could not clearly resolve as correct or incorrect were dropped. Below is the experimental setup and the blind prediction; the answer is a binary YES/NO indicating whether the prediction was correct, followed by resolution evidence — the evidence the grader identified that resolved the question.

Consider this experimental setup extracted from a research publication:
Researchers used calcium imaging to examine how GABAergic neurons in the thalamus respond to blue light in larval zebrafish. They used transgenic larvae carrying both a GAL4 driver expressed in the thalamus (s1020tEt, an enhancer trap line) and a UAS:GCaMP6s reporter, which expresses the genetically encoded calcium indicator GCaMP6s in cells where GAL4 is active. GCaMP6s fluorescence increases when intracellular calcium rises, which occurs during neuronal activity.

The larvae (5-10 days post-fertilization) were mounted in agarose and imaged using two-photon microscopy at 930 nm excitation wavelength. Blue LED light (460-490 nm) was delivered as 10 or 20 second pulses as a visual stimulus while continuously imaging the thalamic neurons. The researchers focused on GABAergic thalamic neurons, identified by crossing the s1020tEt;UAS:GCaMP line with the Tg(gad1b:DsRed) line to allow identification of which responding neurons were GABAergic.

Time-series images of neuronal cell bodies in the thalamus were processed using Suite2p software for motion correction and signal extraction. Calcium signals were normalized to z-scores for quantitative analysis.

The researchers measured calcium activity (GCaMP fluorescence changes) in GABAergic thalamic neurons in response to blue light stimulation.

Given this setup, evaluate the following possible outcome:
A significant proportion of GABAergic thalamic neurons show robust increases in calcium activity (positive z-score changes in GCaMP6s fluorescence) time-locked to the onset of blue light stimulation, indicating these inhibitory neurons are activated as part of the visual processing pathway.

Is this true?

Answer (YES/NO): YES